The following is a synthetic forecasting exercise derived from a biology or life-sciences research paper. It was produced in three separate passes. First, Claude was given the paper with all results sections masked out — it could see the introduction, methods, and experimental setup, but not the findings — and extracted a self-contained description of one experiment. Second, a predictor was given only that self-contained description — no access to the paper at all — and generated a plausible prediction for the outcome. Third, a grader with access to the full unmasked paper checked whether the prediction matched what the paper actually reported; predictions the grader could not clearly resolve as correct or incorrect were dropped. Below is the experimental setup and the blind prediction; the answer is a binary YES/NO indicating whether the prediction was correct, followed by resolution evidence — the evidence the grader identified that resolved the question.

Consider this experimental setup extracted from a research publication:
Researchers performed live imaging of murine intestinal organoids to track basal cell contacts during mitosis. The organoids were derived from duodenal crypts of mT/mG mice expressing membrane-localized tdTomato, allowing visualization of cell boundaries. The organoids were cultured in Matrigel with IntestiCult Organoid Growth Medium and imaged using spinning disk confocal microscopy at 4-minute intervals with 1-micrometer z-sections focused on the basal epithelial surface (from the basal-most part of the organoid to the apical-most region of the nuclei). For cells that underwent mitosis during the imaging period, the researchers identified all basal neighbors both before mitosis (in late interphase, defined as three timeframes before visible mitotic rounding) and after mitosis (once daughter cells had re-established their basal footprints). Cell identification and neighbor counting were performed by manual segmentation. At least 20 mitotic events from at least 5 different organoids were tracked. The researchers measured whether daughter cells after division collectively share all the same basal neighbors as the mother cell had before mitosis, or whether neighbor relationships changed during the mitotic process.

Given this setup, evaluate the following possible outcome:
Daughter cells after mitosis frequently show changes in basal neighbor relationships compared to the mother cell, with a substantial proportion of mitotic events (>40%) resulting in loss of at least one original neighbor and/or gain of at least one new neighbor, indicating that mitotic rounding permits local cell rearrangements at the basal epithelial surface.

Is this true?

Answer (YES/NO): YES